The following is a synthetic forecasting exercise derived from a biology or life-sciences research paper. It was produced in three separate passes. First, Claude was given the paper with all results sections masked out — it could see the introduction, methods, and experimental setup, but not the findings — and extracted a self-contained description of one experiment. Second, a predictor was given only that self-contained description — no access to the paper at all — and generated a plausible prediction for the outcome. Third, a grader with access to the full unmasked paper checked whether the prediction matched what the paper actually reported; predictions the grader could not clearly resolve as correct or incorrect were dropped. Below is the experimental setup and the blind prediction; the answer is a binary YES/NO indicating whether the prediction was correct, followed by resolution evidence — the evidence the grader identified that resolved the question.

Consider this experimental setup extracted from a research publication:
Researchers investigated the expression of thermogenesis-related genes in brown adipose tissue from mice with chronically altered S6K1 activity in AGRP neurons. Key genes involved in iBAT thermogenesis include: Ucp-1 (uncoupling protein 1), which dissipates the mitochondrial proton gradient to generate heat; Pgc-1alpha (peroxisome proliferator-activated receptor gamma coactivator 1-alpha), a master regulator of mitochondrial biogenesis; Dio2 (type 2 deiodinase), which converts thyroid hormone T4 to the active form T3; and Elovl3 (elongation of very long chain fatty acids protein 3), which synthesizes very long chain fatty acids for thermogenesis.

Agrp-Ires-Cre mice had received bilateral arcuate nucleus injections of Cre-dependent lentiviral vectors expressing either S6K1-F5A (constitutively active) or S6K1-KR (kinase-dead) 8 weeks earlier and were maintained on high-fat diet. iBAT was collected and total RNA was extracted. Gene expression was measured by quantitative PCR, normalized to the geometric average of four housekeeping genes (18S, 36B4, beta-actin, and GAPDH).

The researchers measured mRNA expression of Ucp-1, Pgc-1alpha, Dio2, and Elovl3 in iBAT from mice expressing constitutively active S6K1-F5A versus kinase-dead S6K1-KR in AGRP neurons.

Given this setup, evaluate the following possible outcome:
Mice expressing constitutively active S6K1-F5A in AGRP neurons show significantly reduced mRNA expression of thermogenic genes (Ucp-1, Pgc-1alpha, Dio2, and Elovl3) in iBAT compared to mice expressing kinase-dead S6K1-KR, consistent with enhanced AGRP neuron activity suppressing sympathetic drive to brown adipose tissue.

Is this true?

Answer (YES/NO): NO